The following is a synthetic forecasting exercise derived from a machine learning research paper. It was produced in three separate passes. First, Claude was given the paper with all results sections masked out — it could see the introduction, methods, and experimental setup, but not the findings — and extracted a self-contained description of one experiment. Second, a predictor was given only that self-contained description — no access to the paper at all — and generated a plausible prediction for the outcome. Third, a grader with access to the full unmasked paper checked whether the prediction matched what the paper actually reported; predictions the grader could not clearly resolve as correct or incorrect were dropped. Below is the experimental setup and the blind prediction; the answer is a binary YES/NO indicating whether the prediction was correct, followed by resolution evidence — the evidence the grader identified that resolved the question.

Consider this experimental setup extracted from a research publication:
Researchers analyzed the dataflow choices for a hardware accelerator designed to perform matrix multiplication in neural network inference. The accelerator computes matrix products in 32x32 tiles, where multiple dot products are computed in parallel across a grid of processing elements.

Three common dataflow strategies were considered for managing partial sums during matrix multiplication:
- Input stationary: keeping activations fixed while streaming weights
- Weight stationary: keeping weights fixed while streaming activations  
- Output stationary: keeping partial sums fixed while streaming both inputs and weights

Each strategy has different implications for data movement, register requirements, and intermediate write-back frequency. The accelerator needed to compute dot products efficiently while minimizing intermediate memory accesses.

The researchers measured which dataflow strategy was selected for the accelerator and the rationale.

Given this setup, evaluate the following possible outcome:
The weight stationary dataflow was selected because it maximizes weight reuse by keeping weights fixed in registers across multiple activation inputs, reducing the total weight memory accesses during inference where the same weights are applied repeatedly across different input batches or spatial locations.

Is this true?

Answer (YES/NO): NO